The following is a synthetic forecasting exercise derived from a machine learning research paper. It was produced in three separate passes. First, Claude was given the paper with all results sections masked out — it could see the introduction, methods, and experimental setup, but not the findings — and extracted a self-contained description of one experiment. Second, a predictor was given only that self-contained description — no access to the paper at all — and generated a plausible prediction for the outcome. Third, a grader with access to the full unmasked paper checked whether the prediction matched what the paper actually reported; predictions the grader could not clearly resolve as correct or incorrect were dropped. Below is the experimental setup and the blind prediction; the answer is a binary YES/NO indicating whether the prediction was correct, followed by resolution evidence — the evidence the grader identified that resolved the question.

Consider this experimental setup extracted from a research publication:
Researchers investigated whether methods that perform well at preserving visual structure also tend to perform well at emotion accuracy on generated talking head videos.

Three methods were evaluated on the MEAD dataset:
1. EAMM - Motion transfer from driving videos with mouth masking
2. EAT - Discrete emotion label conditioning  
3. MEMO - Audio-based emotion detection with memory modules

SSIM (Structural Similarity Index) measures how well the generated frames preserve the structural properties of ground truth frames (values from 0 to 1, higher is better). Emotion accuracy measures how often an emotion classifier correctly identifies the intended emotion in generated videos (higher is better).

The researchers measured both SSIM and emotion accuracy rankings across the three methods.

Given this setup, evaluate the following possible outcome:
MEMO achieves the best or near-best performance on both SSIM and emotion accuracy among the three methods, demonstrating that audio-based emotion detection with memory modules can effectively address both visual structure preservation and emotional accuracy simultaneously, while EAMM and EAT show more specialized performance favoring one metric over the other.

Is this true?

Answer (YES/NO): NO